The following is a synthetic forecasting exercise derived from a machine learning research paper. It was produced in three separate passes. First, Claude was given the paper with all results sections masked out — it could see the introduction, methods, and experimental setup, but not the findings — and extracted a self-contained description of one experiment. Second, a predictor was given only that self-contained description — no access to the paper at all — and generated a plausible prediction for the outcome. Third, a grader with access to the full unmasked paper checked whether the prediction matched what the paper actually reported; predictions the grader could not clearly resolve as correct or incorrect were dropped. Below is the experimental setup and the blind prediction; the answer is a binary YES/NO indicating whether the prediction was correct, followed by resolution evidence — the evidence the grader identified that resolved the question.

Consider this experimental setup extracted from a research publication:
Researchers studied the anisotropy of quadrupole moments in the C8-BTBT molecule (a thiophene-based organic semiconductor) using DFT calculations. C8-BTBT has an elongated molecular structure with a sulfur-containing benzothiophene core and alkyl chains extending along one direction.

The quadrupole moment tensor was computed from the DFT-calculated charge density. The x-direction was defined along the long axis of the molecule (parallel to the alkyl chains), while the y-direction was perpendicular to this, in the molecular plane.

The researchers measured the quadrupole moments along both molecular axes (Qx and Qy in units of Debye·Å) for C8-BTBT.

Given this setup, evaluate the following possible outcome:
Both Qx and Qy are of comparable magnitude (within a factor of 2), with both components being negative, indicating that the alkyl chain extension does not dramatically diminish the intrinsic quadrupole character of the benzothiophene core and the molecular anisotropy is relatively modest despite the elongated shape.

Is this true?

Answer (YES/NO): NO